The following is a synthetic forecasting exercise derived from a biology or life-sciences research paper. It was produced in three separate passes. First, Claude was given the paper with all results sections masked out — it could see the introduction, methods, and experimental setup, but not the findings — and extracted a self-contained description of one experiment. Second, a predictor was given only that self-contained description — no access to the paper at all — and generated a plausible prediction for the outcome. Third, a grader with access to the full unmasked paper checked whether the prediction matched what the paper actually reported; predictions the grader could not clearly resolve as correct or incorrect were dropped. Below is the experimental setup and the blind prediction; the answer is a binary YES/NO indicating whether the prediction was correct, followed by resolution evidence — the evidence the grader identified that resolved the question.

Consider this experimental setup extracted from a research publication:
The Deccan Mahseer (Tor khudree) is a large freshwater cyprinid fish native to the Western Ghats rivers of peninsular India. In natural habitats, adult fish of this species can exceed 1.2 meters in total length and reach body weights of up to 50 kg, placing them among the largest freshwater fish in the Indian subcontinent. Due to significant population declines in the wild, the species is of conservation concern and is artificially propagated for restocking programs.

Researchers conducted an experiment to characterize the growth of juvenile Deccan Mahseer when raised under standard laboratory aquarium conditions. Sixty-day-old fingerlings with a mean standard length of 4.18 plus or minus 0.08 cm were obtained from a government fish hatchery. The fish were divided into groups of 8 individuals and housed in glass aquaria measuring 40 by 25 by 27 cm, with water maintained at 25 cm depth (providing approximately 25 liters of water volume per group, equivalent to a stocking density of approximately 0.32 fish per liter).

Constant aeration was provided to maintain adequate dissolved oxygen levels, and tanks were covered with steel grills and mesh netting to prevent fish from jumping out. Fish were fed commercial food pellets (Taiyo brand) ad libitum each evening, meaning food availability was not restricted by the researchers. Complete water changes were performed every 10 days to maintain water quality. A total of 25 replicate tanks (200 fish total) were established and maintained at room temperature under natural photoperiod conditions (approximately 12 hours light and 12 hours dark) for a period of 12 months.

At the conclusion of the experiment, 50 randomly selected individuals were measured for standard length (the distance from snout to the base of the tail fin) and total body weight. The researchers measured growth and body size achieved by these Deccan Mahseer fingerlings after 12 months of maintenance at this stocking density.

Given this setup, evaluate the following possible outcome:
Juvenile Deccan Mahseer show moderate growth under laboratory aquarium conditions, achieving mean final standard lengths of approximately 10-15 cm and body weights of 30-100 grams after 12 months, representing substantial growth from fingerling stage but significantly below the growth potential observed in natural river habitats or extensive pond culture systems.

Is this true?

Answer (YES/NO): NO